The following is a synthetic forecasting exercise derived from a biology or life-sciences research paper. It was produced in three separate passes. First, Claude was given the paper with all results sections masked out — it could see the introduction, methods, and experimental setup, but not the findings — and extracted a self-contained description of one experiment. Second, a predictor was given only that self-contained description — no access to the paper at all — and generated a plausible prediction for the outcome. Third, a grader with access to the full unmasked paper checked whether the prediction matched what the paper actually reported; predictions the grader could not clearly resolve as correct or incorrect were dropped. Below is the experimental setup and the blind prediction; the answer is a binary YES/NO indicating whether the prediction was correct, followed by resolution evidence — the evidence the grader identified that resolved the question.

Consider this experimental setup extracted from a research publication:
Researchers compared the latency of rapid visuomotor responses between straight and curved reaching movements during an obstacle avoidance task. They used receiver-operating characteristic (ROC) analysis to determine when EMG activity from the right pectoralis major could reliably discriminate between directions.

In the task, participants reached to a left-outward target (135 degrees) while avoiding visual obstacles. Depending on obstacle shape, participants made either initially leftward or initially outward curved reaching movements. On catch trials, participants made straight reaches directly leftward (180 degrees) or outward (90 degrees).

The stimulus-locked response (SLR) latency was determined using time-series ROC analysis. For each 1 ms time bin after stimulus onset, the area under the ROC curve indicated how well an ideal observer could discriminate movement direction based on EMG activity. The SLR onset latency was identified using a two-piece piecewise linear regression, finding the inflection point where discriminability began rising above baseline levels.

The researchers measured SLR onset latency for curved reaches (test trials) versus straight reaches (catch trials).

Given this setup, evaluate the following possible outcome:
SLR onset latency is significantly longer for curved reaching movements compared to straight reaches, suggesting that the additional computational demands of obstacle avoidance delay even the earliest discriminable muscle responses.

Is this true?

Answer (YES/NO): NO